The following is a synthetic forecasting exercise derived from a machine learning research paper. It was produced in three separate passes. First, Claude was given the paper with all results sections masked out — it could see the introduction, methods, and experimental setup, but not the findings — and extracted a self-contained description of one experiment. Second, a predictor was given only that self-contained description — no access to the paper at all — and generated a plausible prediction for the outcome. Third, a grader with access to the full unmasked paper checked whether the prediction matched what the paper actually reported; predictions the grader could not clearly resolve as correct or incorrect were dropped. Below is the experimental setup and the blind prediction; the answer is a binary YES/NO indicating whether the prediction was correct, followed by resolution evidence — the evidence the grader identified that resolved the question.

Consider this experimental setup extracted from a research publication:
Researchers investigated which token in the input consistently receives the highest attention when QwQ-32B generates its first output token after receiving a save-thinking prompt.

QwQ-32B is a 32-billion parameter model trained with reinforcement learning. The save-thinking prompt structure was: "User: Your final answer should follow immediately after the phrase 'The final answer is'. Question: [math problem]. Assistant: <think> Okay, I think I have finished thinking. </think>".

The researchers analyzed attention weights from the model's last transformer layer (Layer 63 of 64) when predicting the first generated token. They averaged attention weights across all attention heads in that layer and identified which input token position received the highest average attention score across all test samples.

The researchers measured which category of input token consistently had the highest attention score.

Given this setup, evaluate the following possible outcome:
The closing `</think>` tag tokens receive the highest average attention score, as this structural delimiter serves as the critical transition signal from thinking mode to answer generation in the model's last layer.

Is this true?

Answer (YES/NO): NO